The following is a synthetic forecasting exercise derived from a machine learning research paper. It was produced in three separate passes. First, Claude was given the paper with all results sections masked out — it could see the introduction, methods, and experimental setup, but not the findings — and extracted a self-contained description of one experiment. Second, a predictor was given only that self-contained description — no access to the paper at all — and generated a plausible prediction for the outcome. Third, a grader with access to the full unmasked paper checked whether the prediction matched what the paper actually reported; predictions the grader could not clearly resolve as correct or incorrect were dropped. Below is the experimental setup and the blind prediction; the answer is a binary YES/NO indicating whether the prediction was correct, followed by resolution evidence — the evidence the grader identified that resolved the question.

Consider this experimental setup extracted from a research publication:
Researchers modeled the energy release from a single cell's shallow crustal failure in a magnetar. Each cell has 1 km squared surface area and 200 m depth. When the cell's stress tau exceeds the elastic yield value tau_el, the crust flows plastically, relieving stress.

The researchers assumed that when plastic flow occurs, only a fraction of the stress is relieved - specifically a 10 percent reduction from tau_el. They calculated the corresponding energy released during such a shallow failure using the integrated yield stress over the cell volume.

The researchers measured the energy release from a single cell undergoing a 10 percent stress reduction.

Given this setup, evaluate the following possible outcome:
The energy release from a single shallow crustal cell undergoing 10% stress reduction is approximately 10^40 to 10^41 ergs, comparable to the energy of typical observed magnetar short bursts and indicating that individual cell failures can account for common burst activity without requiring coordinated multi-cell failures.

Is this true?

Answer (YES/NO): YES